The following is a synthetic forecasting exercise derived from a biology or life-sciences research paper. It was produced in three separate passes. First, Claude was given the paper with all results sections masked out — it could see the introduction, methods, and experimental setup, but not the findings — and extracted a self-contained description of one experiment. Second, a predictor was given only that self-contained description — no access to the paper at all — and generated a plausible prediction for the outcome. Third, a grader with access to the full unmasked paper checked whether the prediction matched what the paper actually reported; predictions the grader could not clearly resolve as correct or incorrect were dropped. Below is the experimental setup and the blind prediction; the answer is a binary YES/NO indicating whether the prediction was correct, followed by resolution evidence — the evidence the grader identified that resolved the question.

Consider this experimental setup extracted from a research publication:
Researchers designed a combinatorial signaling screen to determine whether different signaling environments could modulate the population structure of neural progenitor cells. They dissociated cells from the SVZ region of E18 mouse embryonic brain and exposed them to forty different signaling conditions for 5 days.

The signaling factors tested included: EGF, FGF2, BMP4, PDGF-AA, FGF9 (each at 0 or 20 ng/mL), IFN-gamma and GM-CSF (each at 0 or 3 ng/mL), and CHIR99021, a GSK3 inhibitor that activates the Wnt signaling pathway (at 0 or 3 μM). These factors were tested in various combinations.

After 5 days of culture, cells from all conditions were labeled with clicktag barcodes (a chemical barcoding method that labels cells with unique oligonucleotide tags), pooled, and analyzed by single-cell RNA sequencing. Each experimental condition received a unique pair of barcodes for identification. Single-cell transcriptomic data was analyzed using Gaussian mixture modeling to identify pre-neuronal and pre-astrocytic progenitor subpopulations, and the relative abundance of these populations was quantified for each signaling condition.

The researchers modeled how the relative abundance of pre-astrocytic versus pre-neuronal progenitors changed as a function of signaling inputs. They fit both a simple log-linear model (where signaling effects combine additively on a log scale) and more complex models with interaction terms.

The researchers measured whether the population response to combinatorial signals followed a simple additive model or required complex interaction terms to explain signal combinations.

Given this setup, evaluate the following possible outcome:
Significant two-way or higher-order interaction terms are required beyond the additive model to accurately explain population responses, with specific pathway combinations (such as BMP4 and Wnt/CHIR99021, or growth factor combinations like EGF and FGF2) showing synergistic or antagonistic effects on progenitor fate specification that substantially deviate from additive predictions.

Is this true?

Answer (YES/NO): NO